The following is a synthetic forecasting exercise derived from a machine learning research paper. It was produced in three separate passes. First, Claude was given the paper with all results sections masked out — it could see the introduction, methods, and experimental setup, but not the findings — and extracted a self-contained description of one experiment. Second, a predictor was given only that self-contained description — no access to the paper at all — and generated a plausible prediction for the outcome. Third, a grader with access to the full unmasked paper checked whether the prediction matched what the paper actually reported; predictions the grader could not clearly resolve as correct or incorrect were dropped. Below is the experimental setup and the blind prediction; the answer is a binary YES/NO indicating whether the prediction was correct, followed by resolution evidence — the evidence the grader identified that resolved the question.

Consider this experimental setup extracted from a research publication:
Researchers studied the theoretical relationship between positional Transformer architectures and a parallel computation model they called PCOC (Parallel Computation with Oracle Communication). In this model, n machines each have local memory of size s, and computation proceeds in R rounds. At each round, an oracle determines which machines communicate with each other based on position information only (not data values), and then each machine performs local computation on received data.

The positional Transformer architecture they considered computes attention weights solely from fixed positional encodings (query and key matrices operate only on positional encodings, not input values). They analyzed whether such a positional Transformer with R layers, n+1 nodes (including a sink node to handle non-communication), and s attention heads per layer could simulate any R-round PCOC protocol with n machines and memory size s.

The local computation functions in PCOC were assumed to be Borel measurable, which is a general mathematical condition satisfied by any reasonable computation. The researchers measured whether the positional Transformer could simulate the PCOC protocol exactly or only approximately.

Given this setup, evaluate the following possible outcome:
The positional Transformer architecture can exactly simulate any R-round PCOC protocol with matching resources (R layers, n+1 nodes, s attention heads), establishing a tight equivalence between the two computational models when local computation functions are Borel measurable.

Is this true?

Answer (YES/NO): NO